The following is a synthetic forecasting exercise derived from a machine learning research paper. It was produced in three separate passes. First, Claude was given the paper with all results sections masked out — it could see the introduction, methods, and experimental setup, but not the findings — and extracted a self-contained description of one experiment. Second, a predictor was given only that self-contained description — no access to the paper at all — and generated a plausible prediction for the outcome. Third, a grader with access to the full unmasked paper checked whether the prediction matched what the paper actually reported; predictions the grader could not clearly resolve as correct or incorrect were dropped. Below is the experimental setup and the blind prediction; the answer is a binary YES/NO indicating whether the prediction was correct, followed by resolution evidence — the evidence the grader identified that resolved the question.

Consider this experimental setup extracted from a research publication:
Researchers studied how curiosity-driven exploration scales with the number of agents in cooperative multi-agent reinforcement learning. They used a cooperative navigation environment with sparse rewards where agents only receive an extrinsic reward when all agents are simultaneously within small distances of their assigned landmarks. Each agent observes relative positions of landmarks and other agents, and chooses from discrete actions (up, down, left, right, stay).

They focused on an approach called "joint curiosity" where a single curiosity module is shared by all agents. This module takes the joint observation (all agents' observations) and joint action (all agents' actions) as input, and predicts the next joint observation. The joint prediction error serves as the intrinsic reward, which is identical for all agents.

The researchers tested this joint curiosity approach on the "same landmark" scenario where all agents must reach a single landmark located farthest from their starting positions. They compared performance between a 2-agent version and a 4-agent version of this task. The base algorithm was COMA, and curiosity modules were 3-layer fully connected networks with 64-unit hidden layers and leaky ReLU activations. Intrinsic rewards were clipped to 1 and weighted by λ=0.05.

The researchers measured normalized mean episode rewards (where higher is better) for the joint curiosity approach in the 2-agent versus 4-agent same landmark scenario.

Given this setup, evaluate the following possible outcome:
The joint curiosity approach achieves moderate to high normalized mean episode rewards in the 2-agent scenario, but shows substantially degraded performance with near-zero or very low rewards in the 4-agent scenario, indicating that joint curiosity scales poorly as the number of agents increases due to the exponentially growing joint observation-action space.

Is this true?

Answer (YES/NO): NO